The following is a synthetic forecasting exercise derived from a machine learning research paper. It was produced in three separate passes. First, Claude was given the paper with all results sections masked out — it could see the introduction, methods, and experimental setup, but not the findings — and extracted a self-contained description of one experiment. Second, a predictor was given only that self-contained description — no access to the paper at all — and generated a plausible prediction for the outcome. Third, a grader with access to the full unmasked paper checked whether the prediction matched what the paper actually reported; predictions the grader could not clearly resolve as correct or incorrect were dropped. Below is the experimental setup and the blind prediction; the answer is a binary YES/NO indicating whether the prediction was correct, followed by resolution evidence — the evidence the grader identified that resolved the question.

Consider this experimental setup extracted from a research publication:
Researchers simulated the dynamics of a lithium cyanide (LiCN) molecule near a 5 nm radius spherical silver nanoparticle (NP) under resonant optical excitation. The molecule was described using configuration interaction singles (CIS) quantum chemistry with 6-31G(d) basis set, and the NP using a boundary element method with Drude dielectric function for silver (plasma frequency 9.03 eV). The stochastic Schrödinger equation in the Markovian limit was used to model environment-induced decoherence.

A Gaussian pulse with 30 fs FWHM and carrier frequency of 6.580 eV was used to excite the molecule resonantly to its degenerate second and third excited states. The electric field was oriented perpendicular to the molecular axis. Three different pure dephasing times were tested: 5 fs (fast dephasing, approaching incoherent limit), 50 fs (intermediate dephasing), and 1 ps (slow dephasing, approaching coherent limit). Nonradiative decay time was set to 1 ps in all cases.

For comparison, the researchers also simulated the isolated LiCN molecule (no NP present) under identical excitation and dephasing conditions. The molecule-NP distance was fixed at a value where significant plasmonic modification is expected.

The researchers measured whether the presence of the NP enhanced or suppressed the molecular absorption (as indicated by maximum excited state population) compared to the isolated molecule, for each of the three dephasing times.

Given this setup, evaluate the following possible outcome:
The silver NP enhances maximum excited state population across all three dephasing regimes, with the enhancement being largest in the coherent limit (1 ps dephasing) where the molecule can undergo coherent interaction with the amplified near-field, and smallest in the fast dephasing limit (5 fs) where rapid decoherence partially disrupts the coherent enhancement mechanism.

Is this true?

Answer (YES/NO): NO